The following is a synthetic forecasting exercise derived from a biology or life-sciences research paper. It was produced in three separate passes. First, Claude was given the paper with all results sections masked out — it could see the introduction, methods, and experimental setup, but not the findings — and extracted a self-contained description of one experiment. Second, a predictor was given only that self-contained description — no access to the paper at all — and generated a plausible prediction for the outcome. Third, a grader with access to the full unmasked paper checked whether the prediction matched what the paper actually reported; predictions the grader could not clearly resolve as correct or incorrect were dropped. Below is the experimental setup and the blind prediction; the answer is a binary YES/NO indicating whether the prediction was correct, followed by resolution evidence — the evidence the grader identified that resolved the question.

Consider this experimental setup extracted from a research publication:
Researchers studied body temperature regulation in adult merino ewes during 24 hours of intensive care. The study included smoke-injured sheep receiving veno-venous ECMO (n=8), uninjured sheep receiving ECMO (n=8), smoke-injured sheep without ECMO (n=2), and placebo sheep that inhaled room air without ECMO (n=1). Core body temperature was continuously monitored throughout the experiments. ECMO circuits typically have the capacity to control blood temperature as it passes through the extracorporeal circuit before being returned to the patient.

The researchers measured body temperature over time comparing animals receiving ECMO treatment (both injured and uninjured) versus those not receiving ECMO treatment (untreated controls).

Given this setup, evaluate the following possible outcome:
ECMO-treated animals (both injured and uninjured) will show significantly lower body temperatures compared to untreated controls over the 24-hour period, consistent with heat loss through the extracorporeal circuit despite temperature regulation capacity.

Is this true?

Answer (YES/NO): NO